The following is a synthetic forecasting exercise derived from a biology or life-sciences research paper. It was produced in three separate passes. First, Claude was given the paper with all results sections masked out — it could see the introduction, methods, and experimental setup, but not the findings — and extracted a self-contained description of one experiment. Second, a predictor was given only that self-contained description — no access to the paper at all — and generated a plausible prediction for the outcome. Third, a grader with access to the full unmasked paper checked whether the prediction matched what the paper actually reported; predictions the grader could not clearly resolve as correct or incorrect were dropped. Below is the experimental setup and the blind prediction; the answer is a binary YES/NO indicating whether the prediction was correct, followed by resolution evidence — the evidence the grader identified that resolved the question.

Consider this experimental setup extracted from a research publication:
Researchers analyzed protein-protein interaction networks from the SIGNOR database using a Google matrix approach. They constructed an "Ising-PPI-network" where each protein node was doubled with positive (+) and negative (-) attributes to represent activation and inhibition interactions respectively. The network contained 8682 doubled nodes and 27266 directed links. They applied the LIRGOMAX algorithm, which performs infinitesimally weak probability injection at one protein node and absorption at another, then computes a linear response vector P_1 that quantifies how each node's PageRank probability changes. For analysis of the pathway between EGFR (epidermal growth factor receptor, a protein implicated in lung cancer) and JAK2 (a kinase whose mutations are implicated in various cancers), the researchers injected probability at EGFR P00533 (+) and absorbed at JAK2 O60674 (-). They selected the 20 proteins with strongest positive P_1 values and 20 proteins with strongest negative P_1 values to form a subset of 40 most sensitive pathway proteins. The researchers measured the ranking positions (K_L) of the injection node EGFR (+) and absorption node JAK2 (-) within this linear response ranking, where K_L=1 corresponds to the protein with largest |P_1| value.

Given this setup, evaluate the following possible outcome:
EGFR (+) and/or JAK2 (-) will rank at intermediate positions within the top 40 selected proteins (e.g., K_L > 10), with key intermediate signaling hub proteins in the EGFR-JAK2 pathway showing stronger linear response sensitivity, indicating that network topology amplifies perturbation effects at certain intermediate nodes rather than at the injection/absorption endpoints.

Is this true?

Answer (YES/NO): YES